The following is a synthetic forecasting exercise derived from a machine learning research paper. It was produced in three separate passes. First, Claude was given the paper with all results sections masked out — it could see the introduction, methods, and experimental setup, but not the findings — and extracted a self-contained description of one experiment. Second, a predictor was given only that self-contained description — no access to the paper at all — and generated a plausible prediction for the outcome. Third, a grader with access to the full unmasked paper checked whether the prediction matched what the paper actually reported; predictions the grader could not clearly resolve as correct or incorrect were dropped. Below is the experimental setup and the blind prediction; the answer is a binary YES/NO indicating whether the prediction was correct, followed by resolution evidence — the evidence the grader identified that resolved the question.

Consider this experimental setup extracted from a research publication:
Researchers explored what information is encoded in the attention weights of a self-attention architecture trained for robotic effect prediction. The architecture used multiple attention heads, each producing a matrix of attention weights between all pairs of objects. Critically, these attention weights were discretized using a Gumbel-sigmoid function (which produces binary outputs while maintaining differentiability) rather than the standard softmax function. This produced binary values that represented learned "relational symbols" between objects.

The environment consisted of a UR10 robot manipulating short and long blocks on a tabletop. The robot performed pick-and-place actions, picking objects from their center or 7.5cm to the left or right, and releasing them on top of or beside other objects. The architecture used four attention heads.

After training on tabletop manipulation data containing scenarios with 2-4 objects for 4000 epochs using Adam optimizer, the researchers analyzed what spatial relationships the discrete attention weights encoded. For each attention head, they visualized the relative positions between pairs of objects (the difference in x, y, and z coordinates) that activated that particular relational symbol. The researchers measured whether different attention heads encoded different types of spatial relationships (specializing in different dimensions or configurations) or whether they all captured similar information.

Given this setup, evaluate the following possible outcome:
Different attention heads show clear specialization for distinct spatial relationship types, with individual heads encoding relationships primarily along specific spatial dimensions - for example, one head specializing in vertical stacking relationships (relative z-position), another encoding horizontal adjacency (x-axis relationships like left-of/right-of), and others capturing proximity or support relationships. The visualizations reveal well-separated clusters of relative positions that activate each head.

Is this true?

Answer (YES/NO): NO